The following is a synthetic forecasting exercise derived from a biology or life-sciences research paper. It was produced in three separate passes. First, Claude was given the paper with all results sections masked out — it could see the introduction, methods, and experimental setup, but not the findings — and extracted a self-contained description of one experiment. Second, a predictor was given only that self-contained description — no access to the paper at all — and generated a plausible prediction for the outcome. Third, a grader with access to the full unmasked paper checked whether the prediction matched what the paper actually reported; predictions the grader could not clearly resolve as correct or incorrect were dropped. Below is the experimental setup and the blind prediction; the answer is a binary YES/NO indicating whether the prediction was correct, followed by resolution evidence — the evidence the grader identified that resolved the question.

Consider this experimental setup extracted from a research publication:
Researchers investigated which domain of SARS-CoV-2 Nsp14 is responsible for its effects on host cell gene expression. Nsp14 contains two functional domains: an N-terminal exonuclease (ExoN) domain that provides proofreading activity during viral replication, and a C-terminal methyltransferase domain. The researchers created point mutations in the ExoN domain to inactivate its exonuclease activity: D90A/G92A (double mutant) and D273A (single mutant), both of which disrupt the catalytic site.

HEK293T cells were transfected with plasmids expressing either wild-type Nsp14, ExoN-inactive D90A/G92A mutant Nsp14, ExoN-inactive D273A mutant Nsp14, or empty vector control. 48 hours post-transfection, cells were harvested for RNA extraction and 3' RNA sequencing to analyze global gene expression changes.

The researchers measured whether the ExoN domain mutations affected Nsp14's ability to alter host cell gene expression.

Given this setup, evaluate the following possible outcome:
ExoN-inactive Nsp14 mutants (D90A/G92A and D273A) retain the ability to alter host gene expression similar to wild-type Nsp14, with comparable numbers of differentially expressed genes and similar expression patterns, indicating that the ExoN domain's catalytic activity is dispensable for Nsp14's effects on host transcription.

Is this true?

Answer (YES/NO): YES